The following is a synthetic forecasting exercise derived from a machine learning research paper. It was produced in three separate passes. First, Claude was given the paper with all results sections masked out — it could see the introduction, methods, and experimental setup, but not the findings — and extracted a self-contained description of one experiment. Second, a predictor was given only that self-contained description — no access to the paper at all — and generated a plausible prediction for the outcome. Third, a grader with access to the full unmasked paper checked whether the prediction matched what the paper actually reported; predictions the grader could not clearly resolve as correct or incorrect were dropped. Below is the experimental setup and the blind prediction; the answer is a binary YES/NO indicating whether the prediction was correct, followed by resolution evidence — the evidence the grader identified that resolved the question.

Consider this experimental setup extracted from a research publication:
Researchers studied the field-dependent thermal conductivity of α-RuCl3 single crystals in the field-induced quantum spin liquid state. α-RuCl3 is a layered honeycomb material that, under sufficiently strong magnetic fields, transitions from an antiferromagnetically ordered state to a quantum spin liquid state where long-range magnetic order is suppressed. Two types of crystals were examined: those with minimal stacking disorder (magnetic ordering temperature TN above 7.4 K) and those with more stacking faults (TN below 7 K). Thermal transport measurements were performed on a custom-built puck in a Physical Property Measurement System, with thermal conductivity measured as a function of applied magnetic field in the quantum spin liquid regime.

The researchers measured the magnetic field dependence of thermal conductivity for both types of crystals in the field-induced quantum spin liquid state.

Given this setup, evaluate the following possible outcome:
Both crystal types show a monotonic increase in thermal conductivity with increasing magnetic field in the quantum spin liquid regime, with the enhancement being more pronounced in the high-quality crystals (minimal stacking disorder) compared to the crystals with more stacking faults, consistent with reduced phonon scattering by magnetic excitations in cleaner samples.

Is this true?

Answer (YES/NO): NO